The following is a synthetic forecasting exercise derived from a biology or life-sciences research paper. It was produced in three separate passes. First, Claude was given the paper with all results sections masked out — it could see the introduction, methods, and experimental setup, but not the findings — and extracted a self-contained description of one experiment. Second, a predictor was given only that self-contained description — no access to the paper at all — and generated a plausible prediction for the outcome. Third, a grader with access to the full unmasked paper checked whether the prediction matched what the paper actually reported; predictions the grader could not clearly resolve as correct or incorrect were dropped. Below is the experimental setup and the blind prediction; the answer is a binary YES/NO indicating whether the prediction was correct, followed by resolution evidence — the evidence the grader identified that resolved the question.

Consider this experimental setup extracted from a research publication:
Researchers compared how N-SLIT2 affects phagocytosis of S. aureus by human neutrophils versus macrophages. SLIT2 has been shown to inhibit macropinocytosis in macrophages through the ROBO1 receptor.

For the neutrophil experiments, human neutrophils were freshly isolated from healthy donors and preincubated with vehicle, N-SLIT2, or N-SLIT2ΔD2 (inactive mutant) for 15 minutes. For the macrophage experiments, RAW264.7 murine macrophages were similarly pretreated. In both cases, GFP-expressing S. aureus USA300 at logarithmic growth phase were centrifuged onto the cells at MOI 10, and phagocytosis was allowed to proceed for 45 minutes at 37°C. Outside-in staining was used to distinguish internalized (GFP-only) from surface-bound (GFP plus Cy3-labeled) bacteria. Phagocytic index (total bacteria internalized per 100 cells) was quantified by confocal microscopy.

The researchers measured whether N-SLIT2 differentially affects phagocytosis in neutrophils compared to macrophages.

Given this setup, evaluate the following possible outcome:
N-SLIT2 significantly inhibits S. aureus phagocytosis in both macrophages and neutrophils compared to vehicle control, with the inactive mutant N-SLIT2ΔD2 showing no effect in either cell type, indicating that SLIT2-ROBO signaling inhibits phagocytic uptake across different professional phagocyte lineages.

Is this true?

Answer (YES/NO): NO